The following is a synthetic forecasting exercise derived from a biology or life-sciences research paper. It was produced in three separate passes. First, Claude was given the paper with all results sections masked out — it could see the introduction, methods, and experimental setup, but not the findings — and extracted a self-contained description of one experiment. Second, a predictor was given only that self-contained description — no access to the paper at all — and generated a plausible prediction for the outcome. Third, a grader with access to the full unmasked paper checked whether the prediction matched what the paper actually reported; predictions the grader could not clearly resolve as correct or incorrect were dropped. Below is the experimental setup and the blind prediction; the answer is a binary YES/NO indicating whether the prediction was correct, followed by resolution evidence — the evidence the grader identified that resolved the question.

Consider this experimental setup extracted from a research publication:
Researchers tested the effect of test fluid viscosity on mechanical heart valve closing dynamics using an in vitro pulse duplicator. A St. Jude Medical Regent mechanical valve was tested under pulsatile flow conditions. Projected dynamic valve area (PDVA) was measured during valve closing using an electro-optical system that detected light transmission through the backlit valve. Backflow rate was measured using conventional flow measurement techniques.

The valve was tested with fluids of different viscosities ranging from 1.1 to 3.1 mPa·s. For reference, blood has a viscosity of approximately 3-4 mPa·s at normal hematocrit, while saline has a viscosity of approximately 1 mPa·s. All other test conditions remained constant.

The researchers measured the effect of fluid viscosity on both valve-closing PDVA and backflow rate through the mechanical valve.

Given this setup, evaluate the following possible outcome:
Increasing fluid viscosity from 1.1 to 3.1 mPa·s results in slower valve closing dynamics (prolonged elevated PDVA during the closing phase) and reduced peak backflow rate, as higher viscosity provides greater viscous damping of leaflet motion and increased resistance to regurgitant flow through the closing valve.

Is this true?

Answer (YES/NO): NO